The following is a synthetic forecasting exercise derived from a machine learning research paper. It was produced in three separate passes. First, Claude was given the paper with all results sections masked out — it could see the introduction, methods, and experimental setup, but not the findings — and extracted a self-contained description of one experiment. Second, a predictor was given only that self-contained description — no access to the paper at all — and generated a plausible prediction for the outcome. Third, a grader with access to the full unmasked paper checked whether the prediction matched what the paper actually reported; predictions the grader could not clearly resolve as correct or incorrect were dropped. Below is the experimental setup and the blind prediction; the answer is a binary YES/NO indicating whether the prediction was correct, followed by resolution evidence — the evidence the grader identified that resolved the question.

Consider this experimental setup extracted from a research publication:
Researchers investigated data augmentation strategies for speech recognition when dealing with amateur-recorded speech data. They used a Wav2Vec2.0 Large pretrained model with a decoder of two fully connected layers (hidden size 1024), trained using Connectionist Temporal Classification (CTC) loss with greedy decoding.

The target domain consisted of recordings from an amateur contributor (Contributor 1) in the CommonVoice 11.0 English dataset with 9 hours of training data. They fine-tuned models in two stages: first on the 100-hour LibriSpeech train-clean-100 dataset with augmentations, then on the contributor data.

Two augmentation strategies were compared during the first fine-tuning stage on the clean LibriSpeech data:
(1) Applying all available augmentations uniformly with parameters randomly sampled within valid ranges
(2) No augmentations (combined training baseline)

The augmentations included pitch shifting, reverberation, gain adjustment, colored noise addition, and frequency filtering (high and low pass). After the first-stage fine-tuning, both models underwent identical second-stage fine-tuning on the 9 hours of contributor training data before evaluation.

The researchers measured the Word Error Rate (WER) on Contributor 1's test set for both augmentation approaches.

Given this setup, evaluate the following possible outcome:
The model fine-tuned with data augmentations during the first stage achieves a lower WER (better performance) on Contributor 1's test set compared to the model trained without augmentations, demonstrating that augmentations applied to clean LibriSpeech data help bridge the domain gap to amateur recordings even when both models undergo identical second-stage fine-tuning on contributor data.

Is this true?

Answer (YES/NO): NO